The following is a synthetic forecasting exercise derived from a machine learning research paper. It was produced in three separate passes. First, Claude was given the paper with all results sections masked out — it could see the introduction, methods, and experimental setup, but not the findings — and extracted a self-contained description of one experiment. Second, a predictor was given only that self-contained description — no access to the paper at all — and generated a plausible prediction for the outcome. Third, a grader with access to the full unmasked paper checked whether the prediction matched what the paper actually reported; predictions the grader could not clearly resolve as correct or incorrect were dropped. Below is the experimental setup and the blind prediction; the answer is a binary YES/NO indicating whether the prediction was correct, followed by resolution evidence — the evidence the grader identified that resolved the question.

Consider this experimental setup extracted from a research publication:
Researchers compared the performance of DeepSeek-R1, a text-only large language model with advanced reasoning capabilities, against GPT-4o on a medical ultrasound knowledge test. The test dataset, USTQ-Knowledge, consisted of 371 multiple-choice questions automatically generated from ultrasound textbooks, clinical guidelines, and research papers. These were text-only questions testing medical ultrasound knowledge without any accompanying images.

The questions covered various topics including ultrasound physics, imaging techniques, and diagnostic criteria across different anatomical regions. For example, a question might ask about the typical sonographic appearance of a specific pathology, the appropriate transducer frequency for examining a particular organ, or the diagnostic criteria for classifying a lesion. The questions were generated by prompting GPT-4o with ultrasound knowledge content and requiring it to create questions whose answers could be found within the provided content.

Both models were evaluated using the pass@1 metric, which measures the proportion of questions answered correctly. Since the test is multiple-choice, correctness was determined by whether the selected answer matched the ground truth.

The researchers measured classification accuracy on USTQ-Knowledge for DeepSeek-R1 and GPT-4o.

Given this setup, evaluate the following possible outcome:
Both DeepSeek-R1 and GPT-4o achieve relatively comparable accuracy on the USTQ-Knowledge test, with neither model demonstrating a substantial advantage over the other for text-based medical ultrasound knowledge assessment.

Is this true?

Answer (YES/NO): YES